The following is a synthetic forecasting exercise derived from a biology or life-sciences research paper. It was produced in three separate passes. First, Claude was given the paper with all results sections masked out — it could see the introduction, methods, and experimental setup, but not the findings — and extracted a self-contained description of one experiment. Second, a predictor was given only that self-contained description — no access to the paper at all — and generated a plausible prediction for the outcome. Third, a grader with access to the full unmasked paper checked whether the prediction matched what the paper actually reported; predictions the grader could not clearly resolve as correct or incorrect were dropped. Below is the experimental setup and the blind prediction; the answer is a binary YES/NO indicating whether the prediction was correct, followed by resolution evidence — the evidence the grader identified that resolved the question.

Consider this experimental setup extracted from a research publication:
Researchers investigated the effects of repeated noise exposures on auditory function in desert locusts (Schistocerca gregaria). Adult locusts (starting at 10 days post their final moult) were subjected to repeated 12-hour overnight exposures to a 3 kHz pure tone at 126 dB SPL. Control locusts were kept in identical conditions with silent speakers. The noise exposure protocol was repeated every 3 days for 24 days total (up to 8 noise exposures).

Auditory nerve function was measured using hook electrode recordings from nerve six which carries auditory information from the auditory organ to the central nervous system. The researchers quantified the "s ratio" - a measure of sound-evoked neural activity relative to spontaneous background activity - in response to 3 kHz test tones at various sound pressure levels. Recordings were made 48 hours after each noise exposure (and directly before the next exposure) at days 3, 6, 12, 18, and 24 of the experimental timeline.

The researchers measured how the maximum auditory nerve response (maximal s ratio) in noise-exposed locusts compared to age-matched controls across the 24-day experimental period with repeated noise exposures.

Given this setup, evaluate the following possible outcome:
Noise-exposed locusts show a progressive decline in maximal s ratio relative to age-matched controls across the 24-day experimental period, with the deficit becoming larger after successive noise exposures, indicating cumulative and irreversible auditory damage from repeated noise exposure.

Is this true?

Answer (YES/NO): NO